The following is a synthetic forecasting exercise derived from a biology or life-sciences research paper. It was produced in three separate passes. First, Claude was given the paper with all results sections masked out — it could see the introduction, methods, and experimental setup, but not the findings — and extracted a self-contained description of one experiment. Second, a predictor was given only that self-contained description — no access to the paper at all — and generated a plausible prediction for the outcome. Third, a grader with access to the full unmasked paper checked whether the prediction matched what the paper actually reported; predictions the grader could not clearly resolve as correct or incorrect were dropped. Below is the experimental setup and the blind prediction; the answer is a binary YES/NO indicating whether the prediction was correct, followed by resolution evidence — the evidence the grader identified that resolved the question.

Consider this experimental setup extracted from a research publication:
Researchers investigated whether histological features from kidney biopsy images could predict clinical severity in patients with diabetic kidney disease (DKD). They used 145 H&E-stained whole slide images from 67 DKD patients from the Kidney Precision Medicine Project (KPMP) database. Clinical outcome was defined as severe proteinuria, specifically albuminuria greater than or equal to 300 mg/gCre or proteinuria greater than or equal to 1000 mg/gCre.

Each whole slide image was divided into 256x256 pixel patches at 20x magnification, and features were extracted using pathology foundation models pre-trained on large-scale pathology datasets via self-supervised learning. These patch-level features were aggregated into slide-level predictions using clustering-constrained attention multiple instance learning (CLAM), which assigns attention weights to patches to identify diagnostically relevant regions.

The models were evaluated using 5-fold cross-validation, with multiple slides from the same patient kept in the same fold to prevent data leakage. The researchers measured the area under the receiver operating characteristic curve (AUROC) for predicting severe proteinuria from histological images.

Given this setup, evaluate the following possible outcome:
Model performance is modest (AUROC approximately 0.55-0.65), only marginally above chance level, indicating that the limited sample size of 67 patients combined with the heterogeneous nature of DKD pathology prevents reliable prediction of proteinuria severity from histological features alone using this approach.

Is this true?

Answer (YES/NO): NO